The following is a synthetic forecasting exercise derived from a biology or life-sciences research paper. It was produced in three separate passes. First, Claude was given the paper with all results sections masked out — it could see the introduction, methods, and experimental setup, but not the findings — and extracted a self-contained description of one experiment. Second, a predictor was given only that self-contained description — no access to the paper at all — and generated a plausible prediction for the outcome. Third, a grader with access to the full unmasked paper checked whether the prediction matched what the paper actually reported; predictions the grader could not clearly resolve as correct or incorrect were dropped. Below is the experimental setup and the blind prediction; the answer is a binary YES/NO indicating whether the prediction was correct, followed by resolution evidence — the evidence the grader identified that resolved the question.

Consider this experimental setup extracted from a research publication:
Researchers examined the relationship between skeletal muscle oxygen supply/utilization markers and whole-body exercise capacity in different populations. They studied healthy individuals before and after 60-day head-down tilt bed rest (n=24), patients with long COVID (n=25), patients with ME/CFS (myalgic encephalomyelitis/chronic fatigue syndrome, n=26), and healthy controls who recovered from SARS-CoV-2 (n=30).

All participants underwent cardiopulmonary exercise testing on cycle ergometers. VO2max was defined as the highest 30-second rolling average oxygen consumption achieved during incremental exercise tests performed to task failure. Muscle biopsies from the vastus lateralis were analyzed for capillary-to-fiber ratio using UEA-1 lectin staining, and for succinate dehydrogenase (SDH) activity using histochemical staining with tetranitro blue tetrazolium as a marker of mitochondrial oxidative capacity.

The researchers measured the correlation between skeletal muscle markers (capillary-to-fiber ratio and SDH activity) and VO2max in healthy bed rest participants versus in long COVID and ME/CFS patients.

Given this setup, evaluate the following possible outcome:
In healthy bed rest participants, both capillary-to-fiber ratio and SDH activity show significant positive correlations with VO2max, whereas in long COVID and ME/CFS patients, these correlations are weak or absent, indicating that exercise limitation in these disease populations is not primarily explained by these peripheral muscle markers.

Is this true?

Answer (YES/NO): NO